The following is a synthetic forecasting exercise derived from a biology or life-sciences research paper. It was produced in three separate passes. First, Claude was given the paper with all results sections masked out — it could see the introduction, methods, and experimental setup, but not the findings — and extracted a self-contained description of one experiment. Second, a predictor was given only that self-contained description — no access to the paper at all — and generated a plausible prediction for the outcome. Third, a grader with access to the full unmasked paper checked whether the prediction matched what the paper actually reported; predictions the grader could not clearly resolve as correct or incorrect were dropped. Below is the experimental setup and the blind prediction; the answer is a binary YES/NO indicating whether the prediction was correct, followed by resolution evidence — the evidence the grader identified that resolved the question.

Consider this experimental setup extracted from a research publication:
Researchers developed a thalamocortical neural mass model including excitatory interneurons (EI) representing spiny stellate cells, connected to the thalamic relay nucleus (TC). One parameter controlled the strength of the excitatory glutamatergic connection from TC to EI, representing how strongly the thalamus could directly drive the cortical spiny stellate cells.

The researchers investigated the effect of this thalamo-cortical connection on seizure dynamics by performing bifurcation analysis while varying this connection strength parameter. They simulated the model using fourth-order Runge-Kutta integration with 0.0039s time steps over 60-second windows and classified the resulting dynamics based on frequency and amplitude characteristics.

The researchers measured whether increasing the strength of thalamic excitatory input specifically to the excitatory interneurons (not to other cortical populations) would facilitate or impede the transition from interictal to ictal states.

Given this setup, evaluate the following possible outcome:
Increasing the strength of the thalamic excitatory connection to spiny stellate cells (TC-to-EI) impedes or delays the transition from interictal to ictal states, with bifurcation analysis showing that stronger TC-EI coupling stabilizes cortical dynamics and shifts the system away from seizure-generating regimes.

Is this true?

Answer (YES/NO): YES